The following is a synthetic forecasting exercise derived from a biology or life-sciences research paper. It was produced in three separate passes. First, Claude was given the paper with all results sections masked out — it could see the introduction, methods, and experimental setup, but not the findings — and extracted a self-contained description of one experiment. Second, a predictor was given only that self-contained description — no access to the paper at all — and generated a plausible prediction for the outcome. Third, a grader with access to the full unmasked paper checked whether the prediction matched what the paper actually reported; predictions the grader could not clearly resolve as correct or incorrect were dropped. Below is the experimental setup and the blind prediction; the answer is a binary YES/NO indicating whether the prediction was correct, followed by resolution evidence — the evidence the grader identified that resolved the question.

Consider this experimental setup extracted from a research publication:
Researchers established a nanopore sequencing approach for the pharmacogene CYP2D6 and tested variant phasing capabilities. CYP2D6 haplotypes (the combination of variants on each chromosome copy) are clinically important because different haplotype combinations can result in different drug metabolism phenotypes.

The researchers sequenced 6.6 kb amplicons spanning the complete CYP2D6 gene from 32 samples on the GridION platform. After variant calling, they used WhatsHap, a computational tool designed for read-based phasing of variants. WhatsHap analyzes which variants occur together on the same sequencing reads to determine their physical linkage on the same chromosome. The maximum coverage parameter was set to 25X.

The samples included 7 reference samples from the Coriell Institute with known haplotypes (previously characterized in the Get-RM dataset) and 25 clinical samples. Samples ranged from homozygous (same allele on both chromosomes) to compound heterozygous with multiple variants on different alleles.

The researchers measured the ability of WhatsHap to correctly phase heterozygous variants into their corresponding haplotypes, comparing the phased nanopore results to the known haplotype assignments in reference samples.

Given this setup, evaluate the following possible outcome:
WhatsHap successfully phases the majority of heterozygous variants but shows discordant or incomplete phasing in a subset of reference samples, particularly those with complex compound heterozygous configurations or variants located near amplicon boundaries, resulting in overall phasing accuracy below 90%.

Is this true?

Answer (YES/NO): NO